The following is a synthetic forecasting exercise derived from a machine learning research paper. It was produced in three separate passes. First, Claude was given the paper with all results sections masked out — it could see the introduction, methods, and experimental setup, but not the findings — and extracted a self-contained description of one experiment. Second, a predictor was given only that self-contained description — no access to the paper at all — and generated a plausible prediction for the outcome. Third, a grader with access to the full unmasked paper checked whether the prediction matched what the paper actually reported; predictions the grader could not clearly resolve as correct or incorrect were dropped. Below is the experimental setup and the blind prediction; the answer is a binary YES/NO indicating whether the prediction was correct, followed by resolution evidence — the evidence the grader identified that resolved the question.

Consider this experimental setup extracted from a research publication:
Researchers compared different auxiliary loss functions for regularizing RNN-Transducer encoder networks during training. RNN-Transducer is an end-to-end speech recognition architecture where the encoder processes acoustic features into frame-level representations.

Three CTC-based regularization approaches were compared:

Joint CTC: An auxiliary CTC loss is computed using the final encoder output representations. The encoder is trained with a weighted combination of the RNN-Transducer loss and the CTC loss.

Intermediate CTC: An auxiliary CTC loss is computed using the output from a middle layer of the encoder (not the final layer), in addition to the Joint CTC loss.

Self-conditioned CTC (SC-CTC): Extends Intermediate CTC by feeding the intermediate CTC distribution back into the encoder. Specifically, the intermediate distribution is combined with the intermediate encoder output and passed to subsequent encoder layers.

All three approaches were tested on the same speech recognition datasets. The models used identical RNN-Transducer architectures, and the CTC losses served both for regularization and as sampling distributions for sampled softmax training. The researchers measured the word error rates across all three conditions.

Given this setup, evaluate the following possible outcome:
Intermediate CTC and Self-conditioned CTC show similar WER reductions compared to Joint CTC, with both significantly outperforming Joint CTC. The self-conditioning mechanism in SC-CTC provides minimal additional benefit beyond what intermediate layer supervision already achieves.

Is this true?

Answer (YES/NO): NO